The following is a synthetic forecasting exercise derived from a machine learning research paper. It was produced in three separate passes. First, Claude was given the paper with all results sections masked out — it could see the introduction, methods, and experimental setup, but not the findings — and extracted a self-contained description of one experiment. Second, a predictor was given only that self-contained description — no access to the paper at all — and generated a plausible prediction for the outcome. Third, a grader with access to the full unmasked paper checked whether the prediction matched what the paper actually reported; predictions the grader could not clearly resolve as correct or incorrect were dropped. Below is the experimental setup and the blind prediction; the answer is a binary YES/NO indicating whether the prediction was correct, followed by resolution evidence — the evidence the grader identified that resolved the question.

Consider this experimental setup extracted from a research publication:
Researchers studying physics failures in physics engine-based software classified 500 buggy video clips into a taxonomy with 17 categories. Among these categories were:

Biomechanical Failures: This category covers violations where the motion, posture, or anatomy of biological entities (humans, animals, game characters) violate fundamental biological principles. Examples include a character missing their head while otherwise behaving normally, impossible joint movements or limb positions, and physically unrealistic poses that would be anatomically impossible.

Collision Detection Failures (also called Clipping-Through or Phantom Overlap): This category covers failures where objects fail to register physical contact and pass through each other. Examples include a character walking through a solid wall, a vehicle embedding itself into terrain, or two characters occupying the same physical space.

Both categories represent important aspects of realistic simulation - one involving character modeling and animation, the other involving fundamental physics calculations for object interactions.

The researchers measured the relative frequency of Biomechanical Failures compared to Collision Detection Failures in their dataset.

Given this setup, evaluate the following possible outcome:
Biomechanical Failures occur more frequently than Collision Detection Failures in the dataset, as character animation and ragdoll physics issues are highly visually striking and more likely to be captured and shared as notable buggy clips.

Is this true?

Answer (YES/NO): YES